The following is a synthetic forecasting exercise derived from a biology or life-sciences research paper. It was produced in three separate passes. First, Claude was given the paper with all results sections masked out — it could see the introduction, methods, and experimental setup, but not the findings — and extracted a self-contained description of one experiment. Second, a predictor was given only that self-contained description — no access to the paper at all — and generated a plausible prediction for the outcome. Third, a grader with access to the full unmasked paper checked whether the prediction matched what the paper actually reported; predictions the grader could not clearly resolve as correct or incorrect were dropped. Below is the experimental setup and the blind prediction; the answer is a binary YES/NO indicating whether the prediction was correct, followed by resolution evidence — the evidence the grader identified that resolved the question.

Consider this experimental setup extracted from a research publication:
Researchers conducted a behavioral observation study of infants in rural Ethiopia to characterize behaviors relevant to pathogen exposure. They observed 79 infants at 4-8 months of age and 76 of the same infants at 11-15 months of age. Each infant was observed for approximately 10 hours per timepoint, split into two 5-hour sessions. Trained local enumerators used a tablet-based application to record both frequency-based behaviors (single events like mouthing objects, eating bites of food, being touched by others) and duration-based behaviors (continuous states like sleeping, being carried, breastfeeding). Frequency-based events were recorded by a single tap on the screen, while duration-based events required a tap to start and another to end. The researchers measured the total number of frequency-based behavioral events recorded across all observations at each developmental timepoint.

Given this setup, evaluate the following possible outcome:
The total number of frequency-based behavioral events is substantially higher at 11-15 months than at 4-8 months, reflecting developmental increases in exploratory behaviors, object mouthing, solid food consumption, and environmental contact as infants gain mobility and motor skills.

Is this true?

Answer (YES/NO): YES